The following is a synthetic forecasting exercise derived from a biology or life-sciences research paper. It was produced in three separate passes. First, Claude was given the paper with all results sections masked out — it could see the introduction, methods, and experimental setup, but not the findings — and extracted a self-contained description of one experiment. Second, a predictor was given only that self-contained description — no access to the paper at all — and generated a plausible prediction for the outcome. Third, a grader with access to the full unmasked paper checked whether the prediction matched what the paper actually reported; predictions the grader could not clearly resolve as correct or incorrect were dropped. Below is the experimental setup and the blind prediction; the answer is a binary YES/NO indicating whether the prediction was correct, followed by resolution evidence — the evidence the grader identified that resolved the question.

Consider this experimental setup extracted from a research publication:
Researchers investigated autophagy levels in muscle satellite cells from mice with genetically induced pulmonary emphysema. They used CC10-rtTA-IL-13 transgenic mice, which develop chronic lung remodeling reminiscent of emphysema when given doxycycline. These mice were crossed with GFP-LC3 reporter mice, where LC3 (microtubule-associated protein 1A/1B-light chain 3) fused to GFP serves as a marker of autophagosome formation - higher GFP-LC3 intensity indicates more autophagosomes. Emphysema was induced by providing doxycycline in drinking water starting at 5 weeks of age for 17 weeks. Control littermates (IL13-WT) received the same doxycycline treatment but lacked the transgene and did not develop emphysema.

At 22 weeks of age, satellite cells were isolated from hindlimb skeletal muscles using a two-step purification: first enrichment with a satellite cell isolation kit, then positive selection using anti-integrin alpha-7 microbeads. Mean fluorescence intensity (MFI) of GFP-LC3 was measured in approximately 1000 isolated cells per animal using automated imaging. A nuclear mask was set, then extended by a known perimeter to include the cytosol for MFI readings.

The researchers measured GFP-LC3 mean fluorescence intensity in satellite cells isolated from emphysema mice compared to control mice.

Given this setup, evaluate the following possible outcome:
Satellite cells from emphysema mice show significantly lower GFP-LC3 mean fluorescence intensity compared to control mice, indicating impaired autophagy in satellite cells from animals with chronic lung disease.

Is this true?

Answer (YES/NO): NO